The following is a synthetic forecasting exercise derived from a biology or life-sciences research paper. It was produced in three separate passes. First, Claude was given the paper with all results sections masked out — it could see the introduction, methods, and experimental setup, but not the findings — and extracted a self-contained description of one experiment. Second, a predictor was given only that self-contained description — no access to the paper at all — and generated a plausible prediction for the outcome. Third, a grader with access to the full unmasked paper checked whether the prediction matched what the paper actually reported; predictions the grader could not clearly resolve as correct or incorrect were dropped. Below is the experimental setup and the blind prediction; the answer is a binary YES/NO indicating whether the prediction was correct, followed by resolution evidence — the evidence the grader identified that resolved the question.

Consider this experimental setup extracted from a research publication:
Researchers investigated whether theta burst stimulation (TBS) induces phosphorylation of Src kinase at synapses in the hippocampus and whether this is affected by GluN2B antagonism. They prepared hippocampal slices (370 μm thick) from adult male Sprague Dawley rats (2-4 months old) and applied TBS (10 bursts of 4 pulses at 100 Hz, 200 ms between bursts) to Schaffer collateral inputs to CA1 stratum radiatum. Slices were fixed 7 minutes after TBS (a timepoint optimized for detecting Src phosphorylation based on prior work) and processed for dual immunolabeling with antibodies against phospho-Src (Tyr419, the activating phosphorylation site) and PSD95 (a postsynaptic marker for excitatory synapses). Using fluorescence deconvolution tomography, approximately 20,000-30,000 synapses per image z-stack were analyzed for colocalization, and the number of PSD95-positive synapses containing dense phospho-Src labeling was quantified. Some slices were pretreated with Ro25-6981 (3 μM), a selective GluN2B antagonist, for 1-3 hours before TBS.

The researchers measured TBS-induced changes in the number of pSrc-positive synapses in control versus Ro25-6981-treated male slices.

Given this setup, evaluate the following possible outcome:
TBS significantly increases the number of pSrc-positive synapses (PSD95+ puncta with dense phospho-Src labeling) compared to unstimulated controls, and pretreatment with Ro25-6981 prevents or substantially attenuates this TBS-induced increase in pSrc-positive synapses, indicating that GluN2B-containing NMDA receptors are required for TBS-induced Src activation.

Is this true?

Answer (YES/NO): YES